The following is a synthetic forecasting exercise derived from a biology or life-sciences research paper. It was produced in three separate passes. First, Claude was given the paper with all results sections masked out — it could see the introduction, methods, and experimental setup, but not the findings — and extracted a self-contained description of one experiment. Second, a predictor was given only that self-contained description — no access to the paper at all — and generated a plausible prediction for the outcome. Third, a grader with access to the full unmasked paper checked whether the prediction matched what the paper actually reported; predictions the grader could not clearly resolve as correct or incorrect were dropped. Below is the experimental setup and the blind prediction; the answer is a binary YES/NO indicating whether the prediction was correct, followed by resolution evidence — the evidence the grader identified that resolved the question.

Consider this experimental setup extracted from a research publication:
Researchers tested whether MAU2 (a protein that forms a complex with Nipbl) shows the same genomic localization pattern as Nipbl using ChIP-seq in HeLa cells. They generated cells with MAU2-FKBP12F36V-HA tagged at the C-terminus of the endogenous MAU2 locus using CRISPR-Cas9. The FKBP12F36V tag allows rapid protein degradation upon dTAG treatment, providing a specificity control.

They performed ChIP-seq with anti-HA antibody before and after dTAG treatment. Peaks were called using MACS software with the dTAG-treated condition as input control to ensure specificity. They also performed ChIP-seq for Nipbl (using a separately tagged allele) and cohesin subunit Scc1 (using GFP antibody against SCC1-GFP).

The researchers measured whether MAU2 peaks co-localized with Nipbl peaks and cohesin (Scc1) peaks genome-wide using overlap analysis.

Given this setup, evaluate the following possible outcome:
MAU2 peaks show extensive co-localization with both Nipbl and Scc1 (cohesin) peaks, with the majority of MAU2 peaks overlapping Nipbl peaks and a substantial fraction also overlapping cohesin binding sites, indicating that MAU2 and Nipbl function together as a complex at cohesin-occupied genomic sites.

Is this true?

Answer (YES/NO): YES